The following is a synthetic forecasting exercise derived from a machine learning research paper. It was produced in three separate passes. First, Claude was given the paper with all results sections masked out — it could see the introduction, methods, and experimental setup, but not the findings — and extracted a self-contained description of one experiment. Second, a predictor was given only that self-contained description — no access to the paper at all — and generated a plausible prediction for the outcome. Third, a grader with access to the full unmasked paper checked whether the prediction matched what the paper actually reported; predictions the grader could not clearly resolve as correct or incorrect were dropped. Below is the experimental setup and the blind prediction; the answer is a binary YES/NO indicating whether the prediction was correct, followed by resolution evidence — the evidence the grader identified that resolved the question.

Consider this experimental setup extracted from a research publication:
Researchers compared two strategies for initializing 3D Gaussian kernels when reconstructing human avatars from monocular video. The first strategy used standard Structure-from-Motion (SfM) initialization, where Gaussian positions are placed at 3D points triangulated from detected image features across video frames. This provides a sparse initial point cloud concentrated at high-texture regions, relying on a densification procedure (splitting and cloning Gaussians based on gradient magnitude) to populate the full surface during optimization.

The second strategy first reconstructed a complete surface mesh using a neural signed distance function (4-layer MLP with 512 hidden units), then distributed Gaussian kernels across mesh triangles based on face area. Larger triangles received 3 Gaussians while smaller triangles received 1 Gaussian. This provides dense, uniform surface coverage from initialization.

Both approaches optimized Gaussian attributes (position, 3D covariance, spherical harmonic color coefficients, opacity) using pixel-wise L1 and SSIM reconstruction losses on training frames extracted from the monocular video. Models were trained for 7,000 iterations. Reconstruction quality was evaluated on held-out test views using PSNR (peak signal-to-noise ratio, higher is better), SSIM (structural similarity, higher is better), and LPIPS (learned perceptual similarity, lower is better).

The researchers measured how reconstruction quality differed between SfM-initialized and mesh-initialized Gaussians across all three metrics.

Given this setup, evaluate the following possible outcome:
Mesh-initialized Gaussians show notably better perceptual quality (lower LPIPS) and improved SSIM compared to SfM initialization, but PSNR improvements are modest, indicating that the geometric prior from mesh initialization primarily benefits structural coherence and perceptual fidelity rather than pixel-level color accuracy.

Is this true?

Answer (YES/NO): YES